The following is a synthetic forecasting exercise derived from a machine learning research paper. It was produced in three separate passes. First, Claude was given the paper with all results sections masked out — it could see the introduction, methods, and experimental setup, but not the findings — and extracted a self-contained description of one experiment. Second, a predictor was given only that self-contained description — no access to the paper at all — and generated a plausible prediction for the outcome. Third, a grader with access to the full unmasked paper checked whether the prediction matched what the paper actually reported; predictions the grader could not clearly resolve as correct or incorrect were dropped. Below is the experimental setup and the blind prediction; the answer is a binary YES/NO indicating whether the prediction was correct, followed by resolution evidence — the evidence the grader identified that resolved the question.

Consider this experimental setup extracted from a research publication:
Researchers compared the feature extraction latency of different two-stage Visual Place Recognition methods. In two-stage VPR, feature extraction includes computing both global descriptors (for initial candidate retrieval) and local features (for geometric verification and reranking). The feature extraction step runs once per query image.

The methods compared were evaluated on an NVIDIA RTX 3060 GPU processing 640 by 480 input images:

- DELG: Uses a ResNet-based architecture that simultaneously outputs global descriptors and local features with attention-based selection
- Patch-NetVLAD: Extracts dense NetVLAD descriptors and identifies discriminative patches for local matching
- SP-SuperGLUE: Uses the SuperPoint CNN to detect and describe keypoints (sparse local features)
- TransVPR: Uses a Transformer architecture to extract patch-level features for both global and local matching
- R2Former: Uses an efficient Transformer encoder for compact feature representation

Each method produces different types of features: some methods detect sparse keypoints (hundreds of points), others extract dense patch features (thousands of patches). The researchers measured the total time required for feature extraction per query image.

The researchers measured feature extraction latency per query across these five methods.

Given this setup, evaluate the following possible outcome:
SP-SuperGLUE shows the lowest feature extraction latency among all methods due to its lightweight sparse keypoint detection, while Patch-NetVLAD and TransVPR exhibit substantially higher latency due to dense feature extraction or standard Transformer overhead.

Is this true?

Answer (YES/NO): NO